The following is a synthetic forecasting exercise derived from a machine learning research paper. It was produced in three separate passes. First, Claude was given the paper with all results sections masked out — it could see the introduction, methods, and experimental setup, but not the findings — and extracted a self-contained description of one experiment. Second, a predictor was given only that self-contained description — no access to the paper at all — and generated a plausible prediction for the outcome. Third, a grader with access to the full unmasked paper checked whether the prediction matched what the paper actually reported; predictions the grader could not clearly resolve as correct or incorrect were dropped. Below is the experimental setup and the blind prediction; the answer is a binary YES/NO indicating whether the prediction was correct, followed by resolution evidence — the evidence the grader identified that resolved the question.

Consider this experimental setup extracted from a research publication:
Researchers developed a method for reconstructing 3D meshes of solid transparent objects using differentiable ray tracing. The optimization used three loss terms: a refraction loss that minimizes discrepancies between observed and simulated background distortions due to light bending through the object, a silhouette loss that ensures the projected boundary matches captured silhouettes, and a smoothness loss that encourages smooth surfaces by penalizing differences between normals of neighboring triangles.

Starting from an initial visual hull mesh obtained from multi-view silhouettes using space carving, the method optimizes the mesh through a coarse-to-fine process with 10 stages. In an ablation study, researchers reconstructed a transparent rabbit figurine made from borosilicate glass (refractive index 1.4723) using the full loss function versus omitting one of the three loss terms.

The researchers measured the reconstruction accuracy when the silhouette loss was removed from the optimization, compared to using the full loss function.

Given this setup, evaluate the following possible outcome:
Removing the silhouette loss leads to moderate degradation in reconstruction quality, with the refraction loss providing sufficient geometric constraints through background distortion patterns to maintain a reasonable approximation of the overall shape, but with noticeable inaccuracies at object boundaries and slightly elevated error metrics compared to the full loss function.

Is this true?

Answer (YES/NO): NO